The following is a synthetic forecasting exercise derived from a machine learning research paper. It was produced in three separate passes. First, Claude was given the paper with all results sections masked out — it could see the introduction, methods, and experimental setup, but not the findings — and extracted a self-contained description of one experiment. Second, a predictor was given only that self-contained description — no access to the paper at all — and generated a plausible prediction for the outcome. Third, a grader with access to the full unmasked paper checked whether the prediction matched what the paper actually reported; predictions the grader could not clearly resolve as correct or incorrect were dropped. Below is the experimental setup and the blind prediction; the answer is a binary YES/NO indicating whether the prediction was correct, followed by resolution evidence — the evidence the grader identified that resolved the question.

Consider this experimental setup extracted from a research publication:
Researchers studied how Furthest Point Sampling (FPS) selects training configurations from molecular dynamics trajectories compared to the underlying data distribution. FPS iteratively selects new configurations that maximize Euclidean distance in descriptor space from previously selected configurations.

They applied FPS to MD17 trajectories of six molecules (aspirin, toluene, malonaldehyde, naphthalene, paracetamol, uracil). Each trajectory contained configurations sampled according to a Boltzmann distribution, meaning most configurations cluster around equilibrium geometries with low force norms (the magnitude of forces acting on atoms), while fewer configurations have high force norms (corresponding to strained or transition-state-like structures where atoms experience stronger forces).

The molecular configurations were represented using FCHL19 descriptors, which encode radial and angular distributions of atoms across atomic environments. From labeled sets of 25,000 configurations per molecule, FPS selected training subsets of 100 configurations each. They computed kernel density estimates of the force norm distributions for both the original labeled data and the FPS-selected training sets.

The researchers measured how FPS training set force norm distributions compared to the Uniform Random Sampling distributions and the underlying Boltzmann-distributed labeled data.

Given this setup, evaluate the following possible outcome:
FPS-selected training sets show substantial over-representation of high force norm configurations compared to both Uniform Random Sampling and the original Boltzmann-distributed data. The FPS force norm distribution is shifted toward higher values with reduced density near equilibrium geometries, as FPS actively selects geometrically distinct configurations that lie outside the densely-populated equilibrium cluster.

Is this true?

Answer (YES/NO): YES